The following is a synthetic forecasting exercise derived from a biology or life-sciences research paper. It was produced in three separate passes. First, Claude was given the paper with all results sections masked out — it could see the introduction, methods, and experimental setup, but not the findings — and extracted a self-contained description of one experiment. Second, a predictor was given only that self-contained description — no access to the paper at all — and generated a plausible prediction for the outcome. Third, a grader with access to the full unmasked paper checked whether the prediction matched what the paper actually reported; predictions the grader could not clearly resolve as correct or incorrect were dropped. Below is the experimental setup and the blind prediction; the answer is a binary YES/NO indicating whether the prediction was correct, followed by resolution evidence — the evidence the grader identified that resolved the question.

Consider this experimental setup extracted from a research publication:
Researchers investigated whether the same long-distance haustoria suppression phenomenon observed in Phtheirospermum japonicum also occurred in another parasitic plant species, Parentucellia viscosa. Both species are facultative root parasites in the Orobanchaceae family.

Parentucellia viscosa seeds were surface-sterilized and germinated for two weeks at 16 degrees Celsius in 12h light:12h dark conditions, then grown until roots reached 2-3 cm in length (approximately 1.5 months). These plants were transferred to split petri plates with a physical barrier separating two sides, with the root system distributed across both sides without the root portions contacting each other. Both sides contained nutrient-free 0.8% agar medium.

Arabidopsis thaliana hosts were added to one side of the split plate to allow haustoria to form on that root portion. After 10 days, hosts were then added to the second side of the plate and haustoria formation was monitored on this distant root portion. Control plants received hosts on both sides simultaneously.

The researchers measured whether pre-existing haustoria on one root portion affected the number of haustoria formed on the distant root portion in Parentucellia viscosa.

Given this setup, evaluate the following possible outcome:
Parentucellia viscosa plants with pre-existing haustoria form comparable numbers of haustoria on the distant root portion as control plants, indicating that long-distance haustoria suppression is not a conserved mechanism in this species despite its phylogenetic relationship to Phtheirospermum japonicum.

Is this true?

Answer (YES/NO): NO